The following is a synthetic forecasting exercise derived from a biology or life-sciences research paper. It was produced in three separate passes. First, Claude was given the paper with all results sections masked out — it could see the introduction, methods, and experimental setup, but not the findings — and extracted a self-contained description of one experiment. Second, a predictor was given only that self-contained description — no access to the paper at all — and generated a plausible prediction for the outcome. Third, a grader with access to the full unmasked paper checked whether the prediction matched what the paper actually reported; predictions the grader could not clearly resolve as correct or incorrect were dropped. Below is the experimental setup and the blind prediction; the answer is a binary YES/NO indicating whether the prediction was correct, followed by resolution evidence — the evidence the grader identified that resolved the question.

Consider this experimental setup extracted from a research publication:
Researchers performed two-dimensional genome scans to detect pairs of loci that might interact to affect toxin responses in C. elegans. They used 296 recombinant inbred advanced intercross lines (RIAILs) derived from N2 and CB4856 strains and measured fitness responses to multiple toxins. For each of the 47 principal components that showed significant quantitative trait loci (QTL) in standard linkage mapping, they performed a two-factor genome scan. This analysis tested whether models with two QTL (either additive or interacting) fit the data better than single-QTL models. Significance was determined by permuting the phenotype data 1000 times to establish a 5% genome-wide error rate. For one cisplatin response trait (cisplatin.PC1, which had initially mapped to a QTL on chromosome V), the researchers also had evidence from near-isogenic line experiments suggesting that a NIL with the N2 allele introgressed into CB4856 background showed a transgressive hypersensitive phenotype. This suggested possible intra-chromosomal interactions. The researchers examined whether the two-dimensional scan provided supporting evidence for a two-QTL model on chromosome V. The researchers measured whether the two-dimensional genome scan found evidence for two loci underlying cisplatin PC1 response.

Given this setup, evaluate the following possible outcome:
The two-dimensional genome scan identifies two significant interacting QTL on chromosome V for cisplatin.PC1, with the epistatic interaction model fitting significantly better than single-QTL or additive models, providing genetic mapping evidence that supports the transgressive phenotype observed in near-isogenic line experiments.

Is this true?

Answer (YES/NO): NO